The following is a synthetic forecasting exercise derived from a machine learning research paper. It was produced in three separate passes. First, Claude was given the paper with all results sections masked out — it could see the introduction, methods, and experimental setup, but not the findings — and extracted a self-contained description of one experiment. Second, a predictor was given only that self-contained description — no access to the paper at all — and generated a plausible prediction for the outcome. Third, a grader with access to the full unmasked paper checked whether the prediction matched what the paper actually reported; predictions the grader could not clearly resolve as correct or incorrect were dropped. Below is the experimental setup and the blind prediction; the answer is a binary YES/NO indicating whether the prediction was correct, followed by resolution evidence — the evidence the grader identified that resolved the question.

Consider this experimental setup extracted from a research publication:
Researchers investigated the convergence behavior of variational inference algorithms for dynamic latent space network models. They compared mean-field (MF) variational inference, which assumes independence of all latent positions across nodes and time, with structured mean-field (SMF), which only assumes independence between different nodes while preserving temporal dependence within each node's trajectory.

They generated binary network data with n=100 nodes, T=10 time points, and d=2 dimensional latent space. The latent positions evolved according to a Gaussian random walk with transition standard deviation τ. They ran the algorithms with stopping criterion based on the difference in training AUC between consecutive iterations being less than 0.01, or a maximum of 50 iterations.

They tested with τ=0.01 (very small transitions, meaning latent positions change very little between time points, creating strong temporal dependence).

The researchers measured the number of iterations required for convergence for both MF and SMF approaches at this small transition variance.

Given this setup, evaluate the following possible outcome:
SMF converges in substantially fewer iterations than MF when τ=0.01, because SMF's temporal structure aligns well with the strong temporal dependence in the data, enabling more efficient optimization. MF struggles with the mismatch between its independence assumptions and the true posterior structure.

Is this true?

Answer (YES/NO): YES